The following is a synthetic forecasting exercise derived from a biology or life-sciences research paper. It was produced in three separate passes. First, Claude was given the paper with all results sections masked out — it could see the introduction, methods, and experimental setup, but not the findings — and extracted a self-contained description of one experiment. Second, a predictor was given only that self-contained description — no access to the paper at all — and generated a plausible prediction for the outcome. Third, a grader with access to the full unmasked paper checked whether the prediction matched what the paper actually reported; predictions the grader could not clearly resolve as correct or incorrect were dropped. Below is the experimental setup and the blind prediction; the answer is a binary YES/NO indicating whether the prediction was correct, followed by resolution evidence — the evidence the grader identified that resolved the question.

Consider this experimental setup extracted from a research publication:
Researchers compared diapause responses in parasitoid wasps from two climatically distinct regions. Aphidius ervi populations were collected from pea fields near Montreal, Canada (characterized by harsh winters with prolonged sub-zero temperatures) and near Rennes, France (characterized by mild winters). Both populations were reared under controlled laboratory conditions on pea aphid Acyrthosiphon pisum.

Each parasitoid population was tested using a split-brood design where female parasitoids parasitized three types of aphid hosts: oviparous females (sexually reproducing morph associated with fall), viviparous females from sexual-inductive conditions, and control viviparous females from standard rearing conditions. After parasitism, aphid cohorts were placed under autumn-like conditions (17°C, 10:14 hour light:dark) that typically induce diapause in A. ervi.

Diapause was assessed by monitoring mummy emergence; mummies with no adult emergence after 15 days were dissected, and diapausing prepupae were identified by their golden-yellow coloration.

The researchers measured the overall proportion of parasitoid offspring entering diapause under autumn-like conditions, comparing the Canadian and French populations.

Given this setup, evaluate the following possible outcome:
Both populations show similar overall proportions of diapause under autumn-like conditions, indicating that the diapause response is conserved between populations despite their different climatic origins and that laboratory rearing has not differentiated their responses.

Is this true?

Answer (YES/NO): NO